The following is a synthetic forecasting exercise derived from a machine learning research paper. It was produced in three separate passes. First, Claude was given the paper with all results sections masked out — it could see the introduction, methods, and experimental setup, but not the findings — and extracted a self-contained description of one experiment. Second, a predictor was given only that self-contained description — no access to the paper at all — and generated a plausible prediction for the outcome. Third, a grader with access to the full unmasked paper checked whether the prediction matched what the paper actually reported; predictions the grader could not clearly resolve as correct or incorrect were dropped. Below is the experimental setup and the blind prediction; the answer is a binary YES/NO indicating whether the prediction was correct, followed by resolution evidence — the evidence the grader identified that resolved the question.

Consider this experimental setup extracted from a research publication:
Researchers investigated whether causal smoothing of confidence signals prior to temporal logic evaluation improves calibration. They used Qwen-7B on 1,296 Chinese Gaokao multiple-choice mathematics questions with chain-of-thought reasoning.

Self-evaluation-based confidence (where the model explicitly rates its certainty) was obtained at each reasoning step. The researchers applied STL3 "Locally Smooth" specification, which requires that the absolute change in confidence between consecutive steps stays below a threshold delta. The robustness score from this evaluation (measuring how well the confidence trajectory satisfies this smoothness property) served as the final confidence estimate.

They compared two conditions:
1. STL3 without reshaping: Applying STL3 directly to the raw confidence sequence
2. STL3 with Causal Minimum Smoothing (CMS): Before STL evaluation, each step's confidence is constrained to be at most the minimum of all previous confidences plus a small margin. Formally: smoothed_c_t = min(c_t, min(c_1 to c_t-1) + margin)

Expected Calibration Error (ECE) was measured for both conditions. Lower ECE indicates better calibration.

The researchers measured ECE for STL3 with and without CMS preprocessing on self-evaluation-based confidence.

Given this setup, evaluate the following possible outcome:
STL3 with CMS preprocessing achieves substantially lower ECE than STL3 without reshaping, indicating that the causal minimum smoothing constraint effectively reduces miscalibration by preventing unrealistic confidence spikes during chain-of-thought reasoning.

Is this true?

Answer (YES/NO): YES